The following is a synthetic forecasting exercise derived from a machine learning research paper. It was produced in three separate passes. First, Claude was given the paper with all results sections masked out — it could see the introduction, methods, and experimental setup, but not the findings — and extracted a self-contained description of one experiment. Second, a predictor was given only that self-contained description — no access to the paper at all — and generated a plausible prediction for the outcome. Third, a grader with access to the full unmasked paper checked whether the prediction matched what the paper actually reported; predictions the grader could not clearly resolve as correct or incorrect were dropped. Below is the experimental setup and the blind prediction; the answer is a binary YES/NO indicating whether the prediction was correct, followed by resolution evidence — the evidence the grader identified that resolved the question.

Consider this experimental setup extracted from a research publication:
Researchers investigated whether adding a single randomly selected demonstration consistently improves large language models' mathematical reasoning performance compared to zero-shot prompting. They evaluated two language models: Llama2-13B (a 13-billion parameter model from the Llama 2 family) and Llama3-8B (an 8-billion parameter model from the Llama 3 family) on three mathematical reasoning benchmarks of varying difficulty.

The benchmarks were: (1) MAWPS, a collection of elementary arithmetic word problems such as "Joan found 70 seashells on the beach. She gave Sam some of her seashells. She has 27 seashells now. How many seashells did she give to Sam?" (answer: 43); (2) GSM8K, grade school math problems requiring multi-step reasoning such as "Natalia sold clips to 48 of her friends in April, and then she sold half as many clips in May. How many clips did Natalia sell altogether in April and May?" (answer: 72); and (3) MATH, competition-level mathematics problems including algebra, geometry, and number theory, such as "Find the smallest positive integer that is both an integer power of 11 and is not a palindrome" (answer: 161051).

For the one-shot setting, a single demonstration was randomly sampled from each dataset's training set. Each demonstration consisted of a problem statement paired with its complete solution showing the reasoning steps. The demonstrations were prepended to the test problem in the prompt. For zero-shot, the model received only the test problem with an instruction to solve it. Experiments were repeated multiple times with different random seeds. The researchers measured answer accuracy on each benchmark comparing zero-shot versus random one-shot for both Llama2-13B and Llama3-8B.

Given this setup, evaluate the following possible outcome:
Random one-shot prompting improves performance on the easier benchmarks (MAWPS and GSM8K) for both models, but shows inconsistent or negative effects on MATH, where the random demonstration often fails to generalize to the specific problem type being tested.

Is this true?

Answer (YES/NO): NO